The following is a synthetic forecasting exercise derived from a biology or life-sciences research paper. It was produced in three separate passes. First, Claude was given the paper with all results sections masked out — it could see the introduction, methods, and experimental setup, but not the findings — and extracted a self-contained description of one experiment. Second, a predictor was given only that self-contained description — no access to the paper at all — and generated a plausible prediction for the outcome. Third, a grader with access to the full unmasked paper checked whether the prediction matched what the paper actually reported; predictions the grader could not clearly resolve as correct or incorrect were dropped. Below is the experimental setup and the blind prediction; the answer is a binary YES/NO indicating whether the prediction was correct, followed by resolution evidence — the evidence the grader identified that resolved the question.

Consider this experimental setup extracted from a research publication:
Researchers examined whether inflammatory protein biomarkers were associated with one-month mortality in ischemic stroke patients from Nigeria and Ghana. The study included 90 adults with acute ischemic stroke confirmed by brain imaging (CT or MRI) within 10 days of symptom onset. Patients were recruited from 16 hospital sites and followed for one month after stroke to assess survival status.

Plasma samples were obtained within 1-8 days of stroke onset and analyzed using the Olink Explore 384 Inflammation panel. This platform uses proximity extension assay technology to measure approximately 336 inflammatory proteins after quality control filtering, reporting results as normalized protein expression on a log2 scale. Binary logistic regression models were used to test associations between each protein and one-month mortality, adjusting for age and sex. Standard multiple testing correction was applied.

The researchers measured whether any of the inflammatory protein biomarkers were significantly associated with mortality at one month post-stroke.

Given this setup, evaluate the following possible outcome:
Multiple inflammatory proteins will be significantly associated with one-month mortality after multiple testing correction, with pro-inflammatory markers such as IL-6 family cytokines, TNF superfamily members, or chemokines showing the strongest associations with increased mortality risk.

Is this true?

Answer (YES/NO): NO